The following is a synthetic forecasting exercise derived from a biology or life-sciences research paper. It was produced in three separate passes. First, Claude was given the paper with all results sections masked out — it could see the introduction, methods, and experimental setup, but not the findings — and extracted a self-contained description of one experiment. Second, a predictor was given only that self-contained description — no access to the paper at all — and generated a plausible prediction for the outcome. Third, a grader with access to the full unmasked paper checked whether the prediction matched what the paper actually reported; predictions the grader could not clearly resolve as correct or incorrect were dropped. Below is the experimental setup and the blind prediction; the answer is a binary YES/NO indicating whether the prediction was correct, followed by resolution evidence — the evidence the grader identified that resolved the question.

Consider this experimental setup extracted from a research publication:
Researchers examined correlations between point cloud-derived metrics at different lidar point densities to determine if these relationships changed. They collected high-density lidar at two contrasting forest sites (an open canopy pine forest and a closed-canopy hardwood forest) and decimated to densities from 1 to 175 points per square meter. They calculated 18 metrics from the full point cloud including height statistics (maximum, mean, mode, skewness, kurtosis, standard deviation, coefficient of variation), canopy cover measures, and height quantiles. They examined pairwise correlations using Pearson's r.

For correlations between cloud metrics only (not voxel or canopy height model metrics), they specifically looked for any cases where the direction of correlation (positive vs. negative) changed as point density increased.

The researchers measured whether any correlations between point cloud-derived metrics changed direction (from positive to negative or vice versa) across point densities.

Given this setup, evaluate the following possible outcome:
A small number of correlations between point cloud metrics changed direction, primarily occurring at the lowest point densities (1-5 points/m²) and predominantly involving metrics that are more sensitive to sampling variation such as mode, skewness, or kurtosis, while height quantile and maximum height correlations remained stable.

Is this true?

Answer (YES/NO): NO